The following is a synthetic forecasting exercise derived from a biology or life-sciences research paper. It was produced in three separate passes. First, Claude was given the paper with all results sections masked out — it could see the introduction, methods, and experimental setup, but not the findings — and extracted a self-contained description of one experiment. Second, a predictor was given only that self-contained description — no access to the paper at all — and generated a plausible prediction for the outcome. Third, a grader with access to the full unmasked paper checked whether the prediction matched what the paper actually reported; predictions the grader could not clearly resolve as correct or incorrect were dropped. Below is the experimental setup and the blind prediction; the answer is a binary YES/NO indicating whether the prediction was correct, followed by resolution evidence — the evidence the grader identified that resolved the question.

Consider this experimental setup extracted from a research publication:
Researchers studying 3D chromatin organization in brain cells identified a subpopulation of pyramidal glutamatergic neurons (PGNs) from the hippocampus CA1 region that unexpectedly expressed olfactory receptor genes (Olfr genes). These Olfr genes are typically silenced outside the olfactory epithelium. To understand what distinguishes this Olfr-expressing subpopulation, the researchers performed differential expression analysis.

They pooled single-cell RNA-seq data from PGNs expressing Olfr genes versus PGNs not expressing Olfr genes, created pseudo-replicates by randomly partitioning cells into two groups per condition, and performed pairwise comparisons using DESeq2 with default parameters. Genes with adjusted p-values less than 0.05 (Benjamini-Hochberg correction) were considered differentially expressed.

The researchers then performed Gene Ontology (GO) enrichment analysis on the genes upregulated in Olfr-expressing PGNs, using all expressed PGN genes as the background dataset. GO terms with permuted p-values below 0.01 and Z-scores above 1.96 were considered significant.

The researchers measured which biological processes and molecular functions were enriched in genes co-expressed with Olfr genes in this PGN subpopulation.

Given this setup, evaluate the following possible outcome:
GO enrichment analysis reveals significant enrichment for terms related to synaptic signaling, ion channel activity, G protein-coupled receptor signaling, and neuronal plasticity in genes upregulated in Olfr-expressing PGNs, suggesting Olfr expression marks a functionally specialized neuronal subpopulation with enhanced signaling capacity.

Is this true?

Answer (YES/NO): NO